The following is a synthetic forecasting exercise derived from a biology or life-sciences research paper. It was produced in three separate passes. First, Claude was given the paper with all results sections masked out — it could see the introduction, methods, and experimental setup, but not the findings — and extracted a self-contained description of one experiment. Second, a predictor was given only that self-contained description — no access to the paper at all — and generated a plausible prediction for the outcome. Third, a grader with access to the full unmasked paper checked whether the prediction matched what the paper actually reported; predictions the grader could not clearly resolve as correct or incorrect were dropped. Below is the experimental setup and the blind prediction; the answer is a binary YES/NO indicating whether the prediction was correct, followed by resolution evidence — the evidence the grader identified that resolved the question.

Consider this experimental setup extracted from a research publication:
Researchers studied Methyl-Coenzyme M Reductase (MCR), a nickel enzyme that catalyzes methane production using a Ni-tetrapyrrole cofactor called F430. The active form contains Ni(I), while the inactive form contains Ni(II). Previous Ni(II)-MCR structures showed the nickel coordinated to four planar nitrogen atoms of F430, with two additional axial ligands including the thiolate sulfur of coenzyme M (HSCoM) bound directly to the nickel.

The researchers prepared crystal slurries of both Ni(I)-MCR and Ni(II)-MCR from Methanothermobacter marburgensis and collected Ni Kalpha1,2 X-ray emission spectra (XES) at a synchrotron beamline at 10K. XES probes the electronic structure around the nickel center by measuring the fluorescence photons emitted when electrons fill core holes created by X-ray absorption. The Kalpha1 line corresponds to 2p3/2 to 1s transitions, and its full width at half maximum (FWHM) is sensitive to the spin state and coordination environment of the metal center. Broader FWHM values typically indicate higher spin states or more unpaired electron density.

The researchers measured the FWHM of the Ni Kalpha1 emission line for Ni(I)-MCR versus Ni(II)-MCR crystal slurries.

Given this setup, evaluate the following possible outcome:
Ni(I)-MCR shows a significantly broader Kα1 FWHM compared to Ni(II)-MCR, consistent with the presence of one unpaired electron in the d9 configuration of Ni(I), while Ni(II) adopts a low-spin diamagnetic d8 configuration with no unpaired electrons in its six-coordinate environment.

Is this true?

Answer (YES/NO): NO